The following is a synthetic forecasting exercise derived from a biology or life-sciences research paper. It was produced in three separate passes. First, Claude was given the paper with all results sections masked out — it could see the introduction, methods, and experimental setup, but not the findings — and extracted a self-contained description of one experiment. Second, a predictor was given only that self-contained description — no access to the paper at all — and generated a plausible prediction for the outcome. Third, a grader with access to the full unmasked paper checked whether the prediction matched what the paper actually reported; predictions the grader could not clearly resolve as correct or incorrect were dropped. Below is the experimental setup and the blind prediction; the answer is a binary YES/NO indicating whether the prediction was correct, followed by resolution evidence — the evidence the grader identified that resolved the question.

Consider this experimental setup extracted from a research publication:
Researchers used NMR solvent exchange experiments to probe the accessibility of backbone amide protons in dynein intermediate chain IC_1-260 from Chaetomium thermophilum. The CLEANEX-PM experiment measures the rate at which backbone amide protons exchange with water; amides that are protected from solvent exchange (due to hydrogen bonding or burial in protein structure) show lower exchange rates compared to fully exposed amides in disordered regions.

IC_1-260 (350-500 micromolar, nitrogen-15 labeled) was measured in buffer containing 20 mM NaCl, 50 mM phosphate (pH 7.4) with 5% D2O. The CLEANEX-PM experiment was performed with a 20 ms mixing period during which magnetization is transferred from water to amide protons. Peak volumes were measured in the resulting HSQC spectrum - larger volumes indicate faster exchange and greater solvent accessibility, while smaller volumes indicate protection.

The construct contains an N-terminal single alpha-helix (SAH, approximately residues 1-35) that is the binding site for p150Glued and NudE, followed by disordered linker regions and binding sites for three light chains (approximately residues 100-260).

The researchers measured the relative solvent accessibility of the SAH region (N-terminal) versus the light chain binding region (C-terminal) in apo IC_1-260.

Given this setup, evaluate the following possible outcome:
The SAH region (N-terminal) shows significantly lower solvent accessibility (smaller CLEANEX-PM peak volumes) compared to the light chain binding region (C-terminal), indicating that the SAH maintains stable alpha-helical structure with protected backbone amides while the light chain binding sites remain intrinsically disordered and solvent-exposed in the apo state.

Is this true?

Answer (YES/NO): YES